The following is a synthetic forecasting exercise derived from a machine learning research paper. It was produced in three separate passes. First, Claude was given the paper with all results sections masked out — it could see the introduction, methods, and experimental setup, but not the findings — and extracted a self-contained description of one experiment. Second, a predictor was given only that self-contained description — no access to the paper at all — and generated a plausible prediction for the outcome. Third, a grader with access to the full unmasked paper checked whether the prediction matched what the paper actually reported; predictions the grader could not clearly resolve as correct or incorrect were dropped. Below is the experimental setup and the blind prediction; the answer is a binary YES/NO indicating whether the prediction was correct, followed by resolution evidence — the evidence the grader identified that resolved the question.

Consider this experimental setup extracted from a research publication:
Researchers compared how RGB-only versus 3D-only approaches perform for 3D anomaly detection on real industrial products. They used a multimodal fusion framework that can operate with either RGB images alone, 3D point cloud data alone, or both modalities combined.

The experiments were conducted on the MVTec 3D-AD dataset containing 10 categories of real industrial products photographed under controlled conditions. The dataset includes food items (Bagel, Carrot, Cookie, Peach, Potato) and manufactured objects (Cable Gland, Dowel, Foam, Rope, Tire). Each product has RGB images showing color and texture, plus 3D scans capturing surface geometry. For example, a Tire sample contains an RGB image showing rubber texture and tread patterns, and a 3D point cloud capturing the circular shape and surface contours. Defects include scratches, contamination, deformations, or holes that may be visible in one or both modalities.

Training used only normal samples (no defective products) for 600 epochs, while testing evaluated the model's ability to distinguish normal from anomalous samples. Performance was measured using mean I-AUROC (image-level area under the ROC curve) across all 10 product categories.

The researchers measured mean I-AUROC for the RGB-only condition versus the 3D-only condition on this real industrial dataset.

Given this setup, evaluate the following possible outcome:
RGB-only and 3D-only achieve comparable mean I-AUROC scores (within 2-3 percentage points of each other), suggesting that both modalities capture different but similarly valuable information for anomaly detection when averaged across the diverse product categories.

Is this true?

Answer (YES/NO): NO